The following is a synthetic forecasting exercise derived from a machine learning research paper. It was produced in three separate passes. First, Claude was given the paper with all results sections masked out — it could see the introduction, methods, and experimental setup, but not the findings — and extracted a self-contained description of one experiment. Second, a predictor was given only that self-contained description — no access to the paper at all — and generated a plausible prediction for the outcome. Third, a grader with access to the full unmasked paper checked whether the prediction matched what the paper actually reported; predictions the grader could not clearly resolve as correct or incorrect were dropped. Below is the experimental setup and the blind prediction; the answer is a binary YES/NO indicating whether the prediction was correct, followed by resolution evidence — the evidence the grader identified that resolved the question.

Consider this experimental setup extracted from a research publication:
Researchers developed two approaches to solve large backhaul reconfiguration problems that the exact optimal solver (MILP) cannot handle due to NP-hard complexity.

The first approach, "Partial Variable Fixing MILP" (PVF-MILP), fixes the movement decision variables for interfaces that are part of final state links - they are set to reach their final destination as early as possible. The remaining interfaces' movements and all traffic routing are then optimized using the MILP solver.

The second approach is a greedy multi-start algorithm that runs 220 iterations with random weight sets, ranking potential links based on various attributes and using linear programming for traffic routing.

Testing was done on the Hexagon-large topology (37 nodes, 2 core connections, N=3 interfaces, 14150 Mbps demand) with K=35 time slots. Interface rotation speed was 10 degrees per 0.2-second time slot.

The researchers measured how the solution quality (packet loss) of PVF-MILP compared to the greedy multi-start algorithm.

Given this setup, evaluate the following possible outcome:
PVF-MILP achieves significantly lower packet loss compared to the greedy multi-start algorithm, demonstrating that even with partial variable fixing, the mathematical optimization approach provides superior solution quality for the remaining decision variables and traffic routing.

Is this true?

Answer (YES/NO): NO